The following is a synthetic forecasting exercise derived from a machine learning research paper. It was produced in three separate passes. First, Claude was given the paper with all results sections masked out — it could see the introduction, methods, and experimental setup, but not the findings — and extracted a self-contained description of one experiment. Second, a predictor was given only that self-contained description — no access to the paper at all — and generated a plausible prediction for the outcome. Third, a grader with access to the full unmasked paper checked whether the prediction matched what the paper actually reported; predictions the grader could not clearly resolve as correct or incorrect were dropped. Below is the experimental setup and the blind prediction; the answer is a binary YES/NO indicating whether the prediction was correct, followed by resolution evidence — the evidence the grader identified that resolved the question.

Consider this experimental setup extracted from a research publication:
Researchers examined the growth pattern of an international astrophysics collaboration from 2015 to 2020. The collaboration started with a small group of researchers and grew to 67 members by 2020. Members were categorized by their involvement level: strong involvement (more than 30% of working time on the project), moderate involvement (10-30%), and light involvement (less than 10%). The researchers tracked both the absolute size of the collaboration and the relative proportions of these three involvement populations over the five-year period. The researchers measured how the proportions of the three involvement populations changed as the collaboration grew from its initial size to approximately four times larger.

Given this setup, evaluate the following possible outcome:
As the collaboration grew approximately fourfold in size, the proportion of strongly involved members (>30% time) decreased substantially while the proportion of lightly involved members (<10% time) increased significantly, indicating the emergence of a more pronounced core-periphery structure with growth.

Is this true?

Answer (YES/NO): NO